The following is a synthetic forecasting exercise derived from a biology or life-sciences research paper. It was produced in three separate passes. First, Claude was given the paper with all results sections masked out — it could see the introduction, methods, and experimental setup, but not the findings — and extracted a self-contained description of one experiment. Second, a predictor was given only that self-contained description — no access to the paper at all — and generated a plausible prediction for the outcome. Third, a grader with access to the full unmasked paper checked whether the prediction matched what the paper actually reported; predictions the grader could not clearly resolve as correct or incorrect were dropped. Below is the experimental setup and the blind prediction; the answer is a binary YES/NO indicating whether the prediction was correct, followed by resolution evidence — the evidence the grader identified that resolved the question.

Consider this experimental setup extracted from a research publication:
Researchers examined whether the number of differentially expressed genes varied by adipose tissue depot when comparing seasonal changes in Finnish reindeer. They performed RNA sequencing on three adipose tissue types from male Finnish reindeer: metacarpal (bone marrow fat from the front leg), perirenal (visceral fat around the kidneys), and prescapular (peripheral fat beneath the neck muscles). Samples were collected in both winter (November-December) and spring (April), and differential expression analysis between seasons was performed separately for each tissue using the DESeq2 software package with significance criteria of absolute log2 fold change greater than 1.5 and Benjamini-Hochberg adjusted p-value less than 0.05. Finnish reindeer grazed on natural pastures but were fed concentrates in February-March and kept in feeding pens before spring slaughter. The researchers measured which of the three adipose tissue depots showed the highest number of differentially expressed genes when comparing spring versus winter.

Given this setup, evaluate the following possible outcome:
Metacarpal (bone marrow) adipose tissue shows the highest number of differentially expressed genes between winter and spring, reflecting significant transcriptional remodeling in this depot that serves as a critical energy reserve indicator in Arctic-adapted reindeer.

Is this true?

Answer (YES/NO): NO